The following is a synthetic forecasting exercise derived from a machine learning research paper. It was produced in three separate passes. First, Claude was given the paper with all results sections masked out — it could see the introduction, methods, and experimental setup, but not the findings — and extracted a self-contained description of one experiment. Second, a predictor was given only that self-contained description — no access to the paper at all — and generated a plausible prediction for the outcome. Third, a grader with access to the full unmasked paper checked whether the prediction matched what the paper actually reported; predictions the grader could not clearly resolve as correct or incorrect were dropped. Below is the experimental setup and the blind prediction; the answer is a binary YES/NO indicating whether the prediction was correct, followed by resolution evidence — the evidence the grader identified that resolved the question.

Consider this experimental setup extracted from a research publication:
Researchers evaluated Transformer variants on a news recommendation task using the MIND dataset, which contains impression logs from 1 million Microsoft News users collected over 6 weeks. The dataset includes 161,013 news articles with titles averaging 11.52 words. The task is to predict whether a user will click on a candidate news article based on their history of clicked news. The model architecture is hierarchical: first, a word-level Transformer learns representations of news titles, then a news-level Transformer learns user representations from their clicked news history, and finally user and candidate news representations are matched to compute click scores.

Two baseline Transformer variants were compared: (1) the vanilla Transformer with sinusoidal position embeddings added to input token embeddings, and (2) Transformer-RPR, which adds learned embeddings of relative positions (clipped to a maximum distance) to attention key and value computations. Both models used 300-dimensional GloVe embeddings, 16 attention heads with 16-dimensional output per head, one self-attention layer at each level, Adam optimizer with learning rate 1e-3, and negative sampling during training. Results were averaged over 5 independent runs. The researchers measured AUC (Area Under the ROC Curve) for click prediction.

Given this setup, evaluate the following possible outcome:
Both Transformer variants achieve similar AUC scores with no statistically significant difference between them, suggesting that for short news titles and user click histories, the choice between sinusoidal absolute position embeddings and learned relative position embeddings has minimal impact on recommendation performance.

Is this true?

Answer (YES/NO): YES